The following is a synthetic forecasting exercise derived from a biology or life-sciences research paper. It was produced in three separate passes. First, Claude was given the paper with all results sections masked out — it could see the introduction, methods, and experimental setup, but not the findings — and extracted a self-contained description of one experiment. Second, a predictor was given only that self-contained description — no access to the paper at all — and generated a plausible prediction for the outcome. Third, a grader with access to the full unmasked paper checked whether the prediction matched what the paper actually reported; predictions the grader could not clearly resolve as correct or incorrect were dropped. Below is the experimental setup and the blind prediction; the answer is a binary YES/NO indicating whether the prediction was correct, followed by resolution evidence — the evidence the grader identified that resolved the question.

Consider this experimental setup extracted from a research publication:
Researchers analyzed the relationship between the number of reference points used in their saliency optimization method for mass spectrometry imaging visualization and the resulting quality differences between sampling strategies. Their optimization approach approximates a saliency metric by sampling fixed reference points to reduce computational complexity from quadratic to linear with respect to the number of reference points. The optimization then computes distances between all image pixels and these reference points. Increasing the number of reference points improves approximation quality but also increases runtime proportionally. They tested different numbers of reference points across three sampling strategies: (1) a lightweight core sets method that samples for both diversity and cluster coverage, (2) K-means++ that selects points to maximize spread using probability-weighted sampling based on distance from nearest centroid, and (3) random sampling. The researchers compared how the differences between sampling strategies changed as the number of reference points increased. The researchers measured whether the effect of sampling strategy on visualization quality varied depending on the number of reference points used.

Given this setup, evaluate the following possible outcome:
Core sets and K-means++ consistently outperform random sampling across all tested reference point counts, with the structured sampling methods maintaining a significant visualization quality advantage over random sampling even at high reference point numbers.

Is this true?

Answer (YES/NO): NO